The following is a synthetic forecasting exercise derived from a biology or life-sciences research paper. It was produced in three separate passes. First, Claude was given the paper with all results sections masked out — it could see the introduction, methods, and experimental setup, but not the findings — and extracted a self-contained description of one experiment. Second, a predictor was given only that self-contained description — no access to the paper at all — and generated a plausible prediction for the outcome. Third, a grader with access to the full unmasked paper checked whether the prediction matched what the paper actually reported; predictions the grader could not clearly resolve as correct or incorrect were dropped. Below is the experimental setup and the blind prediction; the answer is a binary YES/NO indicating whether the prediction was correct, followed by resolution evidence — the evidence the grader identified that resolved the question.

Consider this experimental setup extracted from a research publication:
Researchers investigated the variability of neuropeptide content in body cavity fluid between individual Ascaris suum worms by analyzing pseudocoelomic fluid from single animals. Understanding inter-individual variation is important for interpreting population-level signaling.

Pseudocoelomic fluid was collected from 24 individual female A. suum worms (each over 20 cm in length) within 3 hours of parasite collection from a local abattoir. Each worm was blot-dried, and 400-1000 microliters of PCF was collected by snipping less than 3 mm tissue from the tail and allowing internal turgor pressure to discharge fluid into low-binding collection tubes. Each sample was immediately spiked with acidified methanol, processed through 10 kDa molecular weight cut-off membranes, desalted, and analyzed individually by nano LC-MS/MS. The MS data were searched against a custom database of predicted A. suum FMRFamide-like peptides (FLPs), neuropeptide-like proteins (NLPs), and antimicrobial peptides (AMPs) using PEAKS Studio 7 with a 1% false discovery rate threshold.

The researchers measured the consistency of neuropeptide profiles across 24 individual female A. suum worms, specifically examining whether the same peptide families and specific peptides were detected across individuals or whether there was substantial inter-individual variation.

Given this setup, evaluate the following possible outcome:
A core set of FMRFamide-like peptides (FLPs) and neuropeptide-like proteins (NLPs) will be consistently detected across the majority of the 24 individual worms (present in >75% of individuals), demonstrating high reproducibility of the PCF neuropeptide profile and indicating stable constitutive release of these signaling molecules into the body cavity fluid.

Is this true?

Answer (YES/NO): NO